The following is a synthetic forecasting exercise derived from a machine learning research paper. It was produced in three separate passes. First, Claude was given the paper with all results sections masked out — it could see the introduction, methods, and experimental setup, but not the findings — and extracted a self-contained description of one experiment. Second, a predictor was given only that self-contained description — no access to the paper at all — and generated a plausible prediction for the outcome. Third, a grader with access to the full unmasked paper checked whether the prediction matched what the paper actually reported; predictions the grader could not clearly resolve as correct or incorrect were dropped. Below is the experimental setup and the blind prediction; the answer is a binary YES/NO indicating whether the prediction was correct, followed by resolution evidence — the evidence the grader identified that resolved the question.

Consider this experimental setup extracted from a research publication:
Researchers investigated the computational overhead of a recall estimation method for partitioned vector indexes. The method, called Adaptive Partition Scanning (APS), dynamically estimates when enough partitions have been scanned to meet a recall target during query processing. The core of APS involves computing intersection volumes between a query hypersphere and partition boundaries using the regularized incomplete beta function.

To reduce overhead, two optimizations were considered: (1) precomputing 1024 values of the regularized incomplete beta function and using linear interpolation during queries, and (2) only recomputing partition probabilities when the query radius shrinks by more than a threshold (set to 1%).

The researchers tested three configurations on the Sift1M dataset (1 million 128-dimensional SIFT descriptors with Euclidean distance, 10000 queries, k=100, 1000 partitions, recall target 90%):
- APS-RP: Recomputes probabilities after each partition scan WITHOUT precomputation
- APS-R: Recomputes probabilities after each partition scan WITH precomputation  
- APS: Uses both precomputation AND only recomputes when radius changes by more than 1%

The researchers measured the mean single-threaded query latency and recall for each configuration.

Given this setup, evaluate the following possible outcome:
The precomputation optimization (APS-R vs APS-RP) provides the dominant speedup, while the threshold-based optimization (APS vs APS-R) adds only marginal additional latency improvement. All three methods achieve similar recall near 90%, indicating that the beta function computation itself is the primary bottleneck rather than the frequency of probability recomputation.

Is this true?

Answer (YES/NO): NO